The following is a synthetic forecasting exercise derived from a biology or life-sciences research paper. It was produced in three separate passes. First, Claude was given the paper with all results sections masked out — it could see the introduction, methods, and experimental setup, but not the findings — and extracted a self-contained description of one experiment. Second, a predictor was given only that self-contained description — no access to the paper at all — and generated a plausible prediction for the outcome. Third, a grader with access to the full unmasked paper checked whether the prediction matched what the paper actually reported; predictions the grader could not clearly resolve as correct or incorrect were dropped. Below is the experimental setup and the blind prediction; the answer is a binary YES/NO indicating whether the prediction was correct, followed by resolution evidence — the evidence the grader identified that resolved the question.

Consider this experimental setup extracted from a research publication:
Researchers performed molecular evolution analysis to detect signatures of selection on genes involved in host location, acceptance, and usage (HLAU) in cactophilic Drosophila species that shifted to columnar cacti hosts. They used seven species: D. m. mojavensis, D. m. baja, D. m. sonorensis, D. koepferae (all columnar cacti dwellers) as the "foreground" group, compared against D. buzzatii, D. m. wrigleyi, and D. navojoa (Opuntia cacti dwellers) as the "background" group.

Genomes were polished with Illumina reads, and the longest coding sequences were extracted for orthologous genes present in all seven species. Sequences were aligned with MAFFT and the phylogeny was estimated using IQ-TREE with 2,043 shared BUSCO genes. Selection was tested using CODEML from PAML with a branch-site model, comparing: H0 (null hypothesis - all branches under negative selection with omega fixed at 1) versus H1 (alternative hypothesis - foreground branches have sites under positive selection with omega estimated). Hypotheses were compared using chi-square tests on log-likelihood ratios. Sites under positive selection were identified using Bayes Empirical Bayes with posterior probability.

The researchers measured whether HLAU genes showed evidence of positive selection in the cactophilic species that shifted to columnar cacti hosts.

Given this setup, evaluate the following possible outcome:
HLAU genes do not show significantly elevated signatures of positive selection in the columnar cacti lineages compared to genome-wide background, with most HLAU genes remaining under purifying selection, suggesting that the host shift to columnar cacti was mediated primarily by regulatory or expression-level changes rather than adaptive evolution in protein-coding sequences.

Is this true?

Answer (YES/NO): NO